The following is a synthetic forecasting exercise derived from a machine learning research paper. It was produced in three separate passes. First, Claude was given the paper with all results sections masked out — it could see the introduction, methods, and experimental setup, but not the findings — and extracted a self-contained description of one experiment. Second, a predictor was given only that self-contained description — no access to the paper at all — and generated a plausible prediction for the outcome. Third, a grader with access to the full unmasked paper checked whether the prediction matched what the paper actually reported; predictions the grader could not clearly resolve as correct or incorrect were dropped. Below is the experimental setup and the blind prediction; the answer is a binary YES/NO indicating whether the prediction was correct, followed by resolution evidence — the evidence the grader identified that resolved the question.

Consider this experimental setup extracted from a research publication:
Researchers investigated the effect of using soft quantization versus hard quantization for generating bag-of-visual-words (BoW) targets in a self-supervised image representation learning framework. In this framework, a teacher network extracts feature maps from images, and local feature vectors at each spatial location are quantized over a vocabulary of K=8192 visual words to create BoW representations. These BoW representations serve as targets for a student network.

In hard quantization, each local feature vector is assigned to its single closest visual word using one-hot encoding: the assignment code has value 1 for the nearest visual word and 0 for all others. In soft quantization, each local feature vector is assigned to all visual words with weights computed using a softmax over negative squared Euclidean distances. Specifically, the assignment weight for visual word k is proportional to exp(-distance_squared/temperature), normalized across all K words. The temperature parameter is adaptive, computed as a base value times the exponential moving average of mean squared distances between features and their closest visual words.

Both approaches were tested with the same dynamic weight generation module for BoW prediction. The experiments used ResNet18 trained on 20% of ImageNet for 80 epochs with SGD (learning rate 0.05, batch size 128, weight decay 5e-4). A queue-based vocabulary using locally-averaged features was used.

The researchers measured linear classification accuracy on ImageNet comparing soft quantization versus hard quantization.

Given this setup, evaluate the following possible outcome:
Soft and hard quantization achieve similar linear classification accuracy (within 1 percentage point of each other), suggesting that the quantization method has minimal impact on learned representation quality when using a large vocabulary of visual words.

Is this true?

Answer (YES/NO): NO